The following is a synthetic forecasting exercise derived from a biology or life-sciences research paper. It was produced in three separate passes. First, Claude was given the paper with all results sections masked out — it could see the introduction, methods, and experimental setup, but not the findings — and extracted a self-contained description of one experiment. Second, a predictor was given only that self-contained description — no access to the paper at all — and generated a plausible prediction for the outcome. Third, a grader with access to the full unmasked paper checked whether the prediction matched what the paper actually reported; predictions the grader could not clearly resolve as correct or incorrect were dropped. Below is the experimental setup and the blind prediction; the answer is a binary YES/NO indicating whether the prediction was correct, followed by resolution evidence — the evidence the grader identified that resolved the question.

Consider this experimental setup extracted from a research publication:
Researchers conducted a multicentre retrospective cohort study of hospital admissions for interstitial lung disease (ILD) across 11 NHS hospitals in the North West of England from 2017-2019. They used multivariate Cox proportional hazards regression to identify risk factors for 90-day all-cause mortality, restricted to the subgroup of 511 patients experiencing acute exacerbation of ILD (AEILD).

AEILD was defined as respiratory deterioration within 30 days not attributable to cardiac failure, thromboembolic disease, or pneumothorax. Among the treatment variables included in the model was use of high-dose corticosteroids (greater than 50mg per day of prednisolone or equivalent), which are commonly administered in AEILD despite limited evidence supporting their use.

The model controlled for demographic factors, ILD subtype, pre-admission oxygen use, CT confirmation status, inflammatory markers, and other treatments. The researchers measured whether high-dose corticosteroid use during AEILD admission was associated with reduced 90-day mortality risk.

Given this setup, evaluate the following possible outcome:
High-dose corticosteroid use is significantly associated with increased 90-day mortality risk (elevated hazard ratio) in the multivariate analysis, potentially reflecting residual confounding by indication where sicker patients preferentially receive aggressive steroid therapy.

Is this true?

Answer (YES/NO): NO